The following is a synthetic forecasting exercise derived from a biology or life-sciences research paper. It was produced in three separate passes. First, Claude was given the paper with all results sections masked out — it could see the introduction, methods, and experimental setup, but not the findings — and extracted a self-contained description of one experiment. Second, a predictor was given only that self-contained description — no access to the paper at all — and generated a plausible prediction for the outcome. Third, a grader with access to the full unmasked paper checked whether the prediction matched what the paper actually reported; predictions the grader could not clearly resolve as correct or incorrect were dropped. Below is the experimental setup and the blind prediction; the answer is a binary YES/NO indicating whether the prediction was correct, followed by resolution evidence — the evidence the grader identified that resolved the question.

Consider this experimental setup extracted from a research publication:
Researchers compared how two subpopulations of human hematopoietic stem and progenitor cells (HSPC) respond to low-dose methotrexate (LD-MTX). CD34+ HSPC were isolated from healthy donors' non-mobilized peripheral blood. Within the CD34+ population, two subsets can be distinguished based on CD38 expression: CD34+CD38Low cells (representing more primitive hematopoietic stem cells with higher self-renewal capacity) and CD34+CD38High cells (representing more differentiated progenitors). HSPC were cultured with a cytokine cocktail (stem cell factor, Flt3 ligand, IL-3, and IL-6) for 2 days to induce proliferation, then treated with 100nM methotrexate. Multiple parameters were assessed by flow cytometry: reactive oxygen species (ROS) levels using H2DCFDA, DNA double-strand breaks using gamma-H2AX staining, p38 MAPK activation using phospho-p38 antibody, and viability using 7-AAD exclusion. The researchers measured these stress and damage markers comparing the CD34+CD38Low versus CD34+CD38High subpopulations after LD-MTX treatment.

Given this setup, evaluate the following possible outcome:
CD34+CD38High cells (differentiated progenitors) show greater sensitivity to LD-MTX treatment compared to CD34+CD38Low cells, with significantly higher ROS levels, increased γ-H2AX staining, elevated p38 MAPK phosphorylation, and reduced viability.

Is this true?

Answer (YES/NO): YES